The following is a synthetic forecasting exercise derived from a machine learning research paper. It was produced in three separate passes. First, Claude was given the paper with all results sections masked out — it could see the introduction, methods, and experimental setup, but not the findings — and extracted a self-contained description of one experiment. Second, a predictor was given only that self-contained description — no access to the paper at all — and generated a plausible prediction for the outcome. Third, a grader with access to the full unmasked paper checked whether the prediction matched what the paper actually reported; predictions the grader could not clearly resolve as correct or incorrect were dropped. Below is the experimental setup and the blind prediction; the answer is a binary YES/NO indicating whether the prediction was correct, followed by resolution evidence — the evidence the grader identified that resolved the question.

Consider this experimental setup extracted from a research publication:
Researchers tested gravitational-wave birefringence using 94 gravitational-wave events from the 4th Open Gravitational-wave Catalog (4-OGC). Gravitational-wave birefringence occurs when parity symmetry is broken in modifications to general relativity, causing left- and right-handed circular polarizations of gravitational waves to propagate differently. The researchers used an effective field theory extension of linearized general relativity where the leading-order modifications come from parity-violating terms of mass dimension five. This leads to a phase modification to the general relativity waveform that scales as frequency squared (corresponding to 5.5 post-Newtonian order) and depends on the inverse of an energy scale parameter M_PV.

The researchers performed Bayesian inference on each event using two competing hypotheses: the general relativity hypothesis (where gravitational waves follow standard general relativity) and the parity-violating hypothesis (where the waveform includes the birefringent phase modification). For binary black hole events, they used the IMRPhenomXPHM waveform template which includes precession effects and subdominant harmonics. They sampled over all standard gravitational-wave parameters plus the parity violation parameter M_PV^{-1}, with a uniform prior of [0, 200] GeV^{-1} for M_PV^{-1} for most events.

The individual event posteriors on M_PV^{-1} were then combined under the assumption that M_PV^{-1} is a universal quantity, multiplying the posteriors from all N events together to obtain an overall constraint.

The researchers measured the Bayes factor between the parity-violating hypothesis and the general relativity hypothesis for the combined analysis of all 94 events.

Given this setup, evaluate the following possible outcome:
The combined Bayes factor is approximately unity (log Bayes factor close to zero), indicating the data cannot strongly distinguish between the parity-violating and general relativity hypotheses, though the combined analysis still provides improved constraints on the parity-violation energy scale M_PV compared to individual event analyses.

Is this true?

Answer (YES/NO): NO